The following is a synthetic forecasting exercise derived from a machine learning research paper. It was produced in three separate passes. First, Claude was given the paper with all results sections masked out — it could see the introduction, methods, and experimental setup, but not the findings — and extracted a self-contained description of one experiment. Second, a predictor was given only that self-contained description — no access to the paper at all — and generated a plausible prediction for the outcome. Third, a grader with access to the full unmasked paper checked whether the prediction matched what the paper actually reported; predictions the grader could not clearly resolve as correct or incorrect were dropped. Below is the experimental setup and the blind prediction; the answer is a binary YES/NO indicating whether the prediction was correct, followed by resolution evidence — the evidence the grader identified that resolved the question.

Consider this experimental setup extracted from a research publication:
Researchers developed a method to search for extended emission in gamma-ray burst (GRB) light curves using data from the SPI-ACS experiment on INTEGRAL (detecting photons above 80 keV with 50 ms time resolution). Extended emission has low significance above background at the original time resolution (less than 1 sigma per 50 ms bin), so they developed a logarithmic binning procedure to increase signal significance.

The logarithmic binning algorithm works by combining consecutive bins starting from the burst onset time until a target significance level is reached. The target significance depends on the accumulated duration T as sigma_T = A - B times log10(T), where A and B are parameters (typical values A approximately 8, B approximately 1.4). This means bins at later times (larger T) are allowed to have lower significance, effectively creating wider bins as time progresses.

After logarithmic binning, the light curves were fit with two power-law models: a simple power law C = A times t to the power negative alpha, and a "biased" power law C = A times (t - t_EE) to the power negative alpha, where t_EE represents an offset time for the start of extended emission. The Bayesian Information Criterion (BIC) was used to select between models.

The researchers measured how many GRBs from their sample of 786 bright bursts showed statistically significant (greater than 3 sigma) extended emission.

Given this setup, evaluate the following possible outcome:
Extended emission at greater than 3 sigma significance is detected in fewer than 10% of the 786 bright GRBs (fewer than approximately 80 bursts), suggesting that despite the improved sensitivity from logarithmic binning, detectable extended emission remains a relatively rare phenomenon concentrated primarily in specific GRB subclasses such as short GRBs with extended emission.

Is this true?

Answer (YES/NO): NO